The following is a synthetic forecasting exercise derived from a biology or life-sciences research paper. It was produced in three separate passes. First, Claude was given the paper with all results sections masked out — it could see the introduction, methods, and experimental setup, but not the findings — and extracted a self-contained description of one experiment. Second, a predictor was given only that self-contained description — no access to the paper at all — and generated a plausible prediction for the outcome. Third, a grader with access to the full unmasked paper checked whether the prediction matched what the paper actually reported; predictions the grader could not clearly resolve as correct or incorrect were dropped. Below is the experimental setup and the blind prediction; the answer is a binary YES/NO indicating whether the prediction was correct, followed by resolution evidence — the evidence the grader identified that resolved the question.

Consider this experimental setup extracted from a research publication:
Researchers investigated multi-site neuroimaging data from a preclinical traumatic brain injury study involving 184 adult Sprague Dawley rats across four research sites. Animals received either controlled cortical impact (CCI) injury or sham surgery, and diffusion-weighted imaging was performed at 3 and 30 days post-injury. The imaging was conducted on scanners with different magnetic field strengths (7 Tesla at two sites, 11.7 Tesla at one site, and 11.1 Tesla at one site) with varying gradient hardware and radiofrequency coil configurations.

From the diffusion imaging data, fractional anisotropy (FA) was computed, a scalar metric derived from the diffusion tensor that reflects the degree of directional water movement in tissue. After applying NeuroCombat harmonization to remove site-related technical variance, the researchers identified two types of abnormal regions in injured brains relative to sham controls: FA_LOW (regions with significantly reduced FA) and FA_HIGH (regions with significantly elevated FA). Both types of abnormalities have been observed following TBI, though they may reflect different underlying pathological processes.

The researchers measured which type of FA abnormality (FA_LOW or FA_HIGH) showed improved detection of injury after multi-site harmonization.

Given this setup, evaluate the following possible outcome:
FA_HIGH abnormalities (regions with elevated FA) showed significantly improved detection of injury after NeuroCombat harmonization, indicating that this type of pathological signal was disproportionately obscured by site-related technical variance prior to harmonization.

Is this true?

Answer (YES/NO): NO